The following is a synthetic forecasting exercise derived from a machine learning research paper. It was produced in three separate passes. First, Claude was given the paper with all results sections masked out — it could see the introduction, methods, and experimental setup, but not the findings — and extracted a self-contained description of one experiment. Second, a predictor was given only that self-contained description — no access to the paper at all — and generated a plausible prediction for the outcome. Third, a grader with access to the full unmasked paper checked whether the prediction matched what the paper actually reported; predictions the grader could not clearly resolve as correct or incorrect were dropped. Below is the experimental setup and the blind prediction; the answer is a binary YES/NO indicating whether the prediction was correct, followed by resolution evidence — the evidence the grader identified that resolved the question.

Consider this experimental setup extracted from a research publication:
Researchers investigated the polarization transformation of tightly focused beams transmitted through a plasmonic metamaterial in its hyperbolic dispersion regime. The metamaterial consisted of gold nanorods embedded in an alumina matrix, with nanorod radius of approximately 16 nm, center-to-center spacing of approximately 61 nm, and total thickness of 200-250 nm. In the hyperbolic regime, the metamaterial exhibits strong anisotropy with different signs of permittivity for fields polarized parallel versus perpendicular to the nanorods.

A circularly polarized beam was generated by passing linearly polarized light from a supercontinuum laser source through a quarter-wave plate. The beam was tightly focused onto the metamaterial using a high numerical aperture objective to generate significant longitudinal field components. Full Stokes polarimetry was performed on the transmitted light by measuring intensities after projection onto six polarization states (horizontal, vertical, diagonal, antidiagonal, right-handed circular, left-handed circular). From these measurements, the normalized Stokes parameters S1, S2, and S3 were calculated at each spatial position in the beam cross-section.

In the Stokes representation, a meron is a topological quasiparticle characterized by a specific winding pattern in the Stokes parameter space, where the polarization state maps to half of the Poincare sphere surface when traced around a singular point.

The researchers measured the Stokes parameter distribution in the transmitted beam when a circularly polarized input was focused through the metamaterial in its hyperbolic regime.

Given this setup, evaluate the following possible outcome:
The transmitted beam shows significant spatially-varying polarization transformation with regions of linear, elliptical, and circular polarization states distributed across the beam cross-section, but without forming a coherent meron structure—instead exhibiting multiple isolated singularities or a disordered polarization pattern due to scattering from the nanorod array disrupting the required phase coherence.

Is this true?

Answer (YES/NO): NO